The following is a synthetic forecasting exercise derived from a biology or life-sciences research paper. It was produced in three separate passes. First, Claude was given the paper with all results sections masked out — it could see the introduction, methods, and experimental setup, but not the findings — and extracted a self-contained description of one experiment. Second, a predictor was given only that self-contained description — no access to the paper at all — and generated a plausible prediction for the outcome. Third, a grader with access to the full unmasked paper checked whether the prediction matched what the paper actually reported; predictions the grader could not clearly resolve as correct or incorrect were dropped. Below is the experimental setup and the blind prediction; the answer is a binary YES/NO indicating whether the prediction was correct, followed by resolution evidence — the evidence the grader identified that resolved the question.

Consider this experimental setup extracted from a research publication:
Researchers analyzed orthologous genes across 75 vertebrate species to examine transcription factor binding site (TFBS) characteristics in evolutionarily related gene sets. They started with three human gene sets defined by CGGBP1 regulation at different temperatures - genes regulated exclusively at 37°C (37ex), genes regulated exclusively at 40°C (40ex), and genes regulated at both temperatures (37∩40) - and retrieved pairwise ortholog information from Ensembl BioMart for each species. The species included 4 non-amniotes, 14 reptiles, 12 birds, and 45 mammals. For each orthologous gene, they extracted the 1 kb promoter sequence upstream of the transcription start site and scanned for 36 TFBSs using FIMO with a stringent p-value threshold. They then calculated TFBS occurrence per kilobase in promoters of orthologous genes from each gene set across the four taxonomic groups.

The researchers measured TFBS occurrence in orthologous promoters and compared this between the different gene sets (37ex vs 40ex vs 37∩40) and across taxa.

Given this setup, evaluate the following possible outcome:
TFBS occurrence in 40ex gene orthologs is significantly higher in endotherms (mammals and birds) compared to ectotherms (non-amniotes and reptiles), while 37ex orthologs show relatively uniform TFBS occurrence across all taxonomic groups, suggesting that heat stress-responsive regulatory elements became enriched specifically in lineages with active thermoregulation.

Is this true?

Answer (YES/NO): NO